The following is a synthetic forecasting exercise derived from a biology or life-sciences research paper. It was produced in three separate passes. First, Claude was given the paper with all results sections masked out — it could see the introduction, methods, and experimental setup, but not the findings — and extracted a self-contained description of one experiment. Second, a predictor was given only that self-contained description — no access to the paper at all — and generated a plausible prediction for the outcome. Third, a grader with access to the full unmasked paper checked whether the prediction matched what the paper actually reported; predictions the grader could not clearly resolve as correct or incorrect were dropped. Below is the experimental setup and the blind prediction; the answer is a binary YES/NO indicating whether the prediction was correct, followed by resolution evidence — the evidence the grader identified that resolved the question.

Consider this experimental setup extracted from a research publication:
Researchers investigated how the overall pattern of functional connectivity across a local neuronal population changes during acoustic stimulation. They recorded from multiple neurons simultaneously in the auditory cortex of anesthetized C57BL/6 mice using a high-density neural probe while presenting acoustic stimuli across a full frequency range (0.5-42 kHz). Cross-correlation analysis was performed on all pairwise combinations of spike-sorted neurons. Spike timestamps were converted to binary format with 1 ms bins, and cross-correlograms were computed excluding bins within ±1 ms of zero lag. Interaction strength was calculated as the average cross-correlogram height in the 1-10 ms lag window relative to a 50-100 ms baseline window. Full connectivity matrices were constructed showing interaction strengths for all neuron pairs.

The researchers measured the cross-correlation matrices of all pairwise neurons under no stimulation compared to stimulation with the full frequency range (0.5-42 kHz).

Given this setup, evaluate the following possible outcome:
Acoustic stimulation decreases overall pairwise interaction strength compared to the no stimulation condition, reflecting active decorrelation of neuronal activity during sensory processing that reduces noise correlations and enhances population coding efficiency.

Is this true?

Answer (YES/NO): NO